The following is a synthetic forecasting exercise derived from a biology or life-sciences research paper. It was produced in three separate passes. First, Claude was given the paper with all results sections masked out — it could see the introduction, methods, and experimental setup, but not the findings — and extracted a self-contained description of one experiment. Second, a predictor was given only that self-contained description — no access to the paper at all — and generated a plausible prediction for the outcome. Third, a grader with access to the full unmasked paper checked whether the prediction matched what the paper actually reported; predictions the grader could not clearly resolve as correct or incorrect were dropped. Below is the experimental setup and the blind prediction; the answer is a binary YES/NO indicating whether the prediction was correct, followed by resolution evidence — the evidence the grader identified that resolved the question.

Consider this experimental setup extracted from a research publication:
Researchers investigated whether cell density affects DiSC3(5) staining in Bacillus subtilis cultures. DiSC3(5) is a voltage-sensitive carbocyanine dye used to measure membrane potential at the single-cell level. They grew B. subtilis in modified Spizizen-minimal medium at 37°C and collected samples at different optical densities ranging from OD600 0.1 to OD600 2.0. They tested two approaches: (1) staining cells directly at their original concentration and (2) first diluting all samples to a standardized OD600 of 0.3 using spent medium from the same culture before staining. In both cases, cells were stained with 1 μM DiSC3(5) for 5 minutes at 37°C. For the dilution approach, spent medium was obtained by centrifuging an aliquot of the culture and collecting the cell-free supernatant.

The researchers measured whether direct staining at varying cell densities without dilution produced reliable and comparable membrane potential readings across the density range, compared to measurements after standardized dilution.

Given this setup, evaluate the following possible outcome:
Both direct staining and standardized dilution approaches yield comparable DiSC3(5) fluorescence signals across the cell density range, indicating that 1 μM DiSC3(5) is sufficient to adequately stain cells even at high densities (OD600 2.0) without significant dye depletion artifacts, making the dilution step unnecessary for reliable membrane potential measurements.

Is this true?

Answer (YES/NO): NO